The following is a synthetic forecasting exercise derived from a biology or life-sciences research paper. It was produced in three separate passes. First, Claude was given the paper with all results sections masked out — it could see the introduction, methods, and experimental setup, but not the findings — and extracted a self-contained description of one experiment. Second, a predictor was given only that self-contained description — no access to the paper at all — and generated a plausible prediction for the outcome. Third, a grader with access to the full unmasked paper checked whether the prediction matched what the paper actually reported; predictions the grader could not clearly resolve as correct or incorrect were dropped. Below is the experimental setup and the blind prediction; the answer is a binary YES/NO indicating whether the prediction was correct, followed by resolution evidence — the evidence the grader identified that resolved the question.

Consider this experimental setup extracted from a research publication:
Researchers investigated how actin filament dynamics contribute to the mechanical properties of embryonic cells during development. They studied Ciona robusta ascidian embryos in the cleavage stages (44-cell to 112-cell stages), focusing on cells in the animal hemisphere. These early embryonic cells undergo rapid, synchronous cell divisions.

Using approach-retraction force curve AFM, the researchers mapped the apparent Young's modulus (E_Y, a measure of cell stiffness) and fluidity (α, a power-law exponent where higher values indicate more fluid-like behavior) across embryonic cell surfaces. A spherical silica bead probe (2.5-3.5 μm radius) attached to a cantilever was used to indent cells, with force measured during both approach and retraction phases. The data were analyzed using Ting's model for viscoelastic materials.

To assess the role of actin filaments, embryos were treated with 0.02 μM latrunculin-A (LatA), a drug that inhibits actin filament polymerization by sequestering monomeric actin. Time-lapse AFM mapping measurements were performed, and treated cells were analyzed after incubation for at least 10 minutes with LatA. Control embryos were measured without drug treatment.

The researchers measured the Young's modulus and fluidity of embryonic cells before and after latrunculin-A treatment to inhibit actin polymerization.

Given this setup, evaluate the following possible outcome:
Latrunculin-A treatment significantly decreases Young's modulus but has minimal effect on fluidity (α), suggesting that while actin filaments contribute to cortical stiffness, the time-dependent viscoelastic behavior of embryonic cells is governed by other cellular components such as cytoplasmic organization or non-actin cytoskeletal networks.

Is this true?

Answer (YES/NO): NO